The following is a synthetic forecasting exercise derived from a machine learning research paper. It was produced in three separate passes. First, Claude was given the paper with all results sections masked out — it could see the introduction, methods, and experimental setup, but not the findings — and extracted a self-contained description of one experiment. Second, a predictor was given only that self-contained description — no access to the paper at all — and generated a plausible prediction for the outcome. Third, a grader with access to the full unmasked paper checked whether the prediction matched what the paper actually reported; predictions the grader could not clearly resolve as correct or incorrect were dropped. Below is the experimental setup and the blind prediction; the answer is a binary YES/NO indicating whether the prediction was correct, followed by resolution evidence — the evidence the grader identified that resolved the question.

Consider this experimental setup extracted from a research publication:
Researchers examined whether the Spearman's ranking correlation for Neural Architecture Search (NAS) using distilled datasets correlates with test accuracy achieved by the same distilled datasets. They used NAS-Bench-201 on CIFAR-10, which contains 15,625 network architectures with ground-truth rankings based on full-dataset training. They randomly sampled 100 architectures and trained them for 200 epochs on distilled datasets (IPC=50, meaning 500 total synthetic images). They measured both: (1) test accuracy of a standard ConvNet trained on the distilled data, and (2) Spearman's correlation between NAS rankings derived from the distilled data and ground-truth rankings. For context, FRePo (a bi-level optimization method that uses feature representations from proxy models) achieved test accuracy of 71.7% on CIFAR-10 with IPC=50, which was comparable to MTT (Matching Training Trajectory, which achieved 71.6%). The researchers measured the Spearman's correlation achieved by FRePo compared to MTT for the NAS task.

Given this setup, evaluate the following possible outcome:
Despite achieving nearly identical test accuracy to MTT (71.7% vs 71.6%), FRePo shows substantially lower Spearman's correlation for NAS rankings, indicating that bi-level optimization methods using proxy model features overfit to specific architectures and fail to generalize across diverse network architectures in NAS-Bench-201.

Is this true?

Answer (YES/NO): YES